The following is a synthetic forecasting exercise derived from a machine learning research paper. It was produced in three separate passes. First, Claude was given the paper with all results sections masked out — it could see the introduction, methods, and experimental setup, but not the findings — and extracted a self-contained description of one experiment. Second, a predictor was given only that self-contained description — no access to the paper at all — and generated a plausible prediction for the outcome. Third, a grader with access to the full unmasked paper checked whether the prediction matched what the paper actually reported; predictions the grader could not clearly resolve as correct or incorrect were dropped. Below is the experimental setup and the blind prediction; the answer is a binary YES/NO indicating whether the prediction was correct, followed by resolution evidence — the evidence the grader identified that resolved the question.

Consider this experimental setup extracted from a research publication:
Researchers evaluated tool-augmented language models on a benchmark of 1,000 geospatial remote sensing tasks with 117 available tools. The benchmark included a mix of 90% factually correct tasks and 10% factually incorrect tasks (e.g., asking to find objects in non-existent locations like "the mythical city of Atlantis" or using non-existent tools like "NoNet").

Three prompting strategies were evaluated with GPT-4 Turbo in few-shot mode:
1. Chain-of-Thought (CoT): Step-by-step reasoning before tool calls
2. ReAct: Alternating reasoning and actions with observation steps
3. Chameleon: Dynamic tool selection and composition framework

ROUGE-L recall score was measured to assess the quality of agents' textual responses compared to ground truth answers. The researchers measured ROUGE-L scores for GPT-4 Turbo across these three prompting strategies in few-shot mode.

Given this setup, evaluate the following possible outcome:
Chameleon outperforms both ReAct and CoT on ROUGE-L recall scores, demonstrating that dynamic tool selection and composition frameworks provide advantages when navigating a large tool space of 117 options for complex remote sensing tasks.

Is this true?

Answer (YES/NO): NO